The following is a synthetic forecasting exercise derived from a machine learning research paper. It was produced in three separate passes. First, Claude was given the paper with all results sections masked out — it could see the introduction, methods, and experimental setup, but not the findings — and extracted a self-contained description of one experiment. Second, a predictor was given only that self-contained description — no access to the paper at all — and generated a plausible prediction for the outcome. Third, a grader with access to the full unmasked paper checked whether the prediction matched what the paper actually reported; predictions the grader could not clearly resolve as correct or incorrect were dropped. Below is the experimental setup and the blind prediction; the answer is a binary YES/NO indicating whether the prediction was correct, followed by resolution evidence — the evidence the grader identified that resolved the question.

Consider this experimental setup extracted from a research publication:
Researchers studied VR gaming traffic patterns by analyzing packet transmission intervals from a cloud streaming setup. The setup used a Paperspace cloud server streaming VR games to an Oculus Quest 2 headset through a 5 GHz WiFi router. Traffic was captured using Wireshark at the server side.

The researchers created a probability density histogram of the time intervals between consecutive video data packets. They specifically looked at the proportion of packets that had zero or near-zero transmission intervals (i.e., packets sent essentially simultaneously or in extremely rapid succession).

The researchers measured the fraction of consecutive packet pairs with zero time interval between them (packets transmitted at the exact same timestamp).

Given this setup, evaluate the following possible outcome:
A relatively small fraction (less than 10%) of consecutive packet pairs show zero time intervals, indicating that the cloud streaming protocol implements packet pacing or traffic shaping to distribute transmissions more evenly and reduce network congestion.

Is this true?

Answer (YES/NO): NO